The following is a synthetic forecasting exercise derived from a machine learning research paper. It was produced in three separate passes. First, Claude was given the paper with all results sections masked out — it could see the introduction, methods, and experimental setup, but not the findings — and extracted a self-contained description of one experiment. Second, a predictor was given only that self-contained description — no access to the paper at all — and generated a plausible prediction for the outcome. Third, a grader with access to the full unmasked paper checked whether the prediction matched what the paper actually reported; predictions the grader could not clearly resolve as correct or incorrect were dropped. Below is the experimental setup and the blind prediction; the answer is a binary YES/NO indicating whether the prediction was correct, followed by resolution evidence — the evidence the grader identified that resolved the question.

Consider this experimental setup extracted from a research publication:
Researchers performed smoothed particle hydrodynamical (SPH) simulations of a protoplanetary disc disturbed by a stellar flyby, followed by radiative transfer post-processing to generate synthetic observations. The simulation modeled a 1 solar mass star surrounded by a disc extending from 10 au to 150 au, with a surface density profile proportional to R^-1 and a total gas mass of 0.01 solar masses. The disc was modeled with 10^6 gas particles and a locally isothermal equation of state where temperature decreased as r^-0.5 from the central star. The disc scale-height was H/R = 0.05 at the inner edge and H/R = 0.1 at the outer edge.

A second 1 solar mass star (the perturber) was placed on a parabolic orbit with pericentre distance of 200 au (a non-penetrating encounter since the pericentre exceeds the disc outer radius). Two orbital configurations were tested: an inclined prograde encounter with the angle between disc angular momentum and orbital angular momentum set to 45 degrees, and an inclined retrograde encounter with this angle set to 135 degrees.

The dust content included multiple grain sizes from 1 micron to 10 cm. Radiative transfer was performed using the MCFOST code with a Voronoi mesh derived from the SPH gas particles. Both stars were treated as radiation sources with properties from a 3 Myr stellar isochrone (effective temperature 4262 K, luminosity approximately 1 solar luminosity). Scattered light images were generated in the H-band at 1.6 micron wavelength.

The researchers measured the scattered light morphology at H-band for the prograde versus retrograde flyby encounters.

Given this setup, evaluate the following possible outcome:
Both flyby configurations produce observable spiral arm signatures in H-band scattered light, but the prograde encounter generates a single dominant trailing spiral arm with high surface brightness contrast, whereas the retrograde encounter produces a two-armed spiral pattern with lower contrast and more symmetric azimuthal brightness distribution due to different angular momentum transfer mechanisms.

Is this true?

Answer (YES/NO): NO